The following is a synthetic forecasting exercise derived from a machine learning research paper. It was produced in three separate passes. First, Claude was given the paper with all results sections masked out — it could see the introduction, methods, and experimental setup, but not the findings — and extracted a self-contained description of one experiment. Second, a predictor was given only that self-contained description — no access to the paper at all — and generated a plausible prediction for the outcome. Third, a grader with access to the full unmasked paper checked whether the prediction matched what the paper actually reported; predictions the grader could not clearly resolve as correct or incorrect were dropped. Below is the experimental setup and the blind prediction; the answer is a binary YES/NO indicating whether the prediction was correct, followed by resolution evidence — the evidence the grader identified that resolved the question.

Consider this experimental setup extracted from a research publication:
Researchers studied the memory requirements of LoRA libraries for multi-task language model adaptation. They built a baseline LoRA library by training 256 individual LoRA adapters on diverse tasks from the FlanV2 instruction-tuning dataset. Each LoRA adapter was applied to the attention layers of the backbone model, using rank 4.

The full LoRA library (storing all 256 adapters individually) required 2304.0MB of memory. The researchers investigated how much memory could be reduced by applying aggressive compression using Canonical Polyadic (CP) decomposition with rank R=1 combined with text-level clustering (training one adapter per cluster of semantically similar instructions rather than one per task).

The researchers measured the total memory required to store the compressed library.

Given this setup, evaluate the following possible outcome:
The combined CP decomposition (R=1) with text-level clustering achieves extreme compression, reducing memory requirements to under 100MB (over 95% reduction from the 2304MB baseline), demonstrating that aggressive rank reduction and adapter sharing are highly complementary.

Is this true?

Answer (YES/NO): YES